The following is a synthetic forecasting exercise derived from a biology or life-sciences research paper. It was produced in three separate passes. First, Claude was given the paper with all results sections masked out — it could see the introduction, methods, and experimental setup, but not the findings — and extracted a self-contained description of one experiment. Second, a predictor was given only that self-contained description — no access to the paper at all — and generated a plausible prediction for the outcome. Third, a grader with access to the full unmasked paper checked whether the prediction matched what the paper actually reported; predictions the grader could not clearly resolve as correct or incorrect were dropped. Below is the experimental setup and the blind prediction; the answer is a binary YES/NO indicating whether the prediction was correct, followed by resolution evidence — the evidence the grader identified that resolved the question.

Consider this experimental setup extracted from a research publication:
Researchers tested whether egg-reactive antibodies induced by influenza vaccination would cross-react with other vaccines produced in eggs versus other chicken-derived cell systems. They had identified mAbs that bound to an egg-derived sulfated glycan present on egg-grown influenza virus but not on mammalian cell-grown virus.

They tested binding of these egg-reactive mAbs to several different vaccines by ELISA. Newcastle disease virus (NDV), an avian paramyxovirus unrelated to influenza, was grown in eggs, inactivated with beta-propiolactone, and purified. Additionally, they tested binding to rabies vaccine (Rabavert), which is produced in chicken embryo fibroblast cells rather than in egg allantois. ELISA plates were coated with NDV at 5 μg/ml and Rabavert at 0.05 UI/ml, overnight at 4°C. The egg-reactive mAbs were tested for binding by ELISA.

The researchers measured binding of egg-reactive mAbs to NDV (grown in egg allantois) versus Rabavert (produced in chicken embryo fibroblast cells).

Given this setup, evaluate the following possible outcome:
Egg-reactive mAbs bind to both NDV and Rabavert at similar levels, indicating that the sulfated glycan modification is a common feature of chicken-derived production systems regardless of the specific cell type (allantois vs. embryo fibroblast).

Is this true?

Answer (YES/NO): NO